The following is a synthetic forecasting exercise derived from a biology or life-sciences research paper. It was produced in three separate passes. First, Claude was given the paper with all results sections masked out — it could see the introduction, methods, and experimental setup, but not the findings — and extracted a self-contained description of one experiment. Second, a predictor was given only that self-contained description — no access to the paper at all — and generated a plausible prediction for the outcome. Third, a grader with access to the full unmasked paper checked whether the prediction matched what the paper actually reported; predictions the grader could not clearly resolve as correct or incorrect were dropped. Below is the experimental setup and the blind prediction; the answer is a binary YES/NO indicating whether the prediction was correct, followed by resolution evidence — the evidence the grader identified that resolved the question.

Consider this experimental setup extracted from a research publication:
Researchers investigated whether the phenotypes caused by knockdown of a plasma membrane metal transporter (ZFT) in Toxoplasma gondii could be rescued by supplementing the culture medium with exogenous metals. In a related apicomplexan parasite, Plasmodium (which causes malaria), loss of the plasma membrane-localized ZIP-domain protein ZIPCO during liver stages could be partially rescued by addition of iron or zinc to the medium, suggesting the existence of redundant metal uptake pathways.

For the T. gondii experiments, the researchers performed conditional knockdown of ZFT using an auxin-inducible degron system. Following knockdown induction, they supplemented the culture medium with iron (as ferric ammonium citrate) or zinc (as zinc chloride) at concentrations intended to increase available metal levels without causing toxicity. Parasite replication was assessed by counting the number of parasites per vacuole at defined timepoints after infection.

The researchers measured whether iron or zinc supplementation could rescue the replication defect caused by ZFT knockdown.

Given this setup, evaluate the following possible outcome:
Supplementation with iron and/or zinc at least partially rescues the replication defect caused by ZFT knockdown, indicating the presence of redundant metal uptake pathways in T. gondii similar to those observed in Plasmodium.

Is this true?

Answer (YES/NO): NO